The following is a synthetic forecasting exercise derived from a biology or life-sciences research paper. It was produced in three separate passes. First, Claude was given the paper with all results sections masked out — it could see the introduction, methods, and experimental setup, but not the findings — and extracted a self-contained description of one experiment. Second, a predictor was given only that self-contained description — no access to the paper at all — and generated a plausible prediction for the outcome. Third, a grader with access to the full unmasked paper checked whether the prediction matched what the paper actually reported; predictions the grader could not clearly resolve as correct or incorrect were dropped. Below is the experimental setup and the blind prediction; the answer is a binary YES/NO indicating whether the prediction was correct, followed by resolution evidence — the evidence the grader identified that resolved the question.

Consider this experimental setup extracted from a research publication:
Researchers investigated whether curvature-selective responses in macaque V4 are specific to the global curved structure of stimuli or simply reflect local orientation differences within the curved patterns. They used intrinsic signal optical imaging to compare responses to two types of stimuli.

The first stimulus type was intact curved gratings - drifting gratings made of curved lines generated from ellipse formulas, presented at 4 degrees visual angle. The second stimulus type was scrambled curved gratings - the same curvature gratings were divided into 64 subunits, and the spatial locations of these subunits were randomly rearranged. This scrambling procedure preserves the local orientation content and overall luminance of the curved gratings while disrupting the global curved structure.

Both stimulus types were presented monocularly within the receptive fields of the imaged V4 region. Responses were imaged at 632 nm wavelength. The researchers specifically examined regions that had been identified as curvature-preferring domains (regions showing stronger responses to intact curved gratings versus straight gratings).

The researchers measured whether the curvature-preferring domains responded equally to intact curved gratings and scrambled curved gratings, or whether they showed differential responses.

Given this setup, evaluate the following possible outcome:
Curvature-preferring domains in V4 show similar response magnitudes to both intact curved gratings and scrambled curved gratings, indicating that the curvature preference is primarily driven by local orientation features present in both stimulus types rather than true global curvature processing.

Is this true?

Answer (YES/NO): NO